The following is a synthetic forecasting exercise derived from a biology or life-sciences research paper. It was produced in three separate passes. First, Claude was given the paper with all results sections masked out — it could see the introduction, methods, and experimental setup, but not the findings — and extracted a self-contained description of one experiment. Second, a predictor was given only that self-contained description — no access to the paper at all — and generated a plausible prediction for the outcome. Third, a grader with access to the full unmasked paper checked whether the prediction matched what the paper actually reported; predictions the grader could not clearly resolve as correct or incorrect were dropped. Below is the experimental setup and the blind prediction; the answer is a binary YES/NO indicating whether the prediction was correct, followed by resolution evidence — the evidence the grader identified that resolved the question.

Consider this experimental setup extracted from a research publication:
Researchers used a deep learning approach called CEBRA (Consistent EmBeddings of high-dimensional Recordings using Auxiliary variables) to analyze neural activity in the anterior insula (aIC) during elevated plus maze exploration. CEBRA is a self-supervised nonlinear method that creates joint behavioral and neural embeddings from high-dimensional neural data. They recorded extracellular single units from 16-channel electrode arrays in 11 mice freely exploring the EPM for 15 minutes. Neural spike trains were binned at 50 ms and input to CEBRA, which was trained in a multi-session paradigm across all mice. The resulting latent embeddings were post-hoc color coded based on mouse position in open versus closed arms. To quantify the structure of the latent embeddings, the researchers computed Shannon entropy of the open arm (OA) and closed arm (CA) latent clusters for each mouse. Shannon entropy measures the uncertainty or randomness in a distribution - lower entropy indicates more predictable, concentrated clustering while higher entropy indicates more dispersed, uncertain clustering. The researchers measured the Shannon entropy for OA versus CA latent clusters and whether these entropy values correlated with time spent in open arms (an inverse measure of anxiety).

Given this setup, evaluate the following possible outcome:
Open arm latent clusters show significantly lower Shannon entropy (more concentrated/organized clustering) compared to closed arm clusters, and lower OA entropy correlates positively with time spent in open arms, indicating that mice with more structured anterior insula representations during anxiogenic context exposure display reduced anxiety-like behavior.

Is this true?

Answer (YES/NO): NO